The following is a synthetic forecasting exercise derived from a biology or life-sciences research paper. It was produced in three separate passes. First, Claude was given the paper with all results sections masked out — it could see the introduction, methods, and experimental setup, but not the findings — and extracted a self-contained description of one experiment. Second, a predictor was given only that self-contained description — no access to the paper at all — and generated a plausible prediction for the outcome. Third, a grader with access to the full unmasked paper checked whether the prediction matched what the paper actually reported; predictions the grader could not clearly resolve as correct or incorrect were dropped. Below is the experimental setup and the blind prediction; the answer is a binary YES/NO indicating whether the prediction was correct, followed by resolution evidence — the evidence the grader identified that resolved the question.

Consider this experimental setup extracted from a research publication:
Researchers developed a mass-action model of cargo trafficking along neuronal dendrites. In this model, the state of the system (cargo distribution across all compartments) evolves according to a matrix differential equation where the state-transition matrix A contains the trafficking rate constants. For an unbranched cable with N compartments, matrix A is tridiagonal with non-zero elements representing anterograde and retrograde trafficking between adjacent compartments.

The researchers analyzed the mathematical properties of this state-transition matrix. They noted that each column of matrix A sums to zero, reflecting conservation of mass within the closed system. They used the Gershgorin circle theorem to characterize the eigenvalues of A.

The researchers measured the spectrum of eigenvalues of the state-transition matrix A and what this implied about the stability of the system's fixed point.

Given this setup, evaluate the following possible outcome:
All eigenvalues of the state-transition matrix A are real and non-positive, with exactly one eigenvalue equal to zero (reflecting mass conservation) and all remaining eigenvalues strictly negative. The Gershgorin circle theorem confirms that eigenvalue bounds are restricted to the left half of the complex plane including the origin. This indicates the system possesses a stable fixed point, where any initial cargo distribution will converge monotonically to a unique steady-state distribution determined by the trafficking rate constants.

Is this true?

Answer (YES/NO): YES